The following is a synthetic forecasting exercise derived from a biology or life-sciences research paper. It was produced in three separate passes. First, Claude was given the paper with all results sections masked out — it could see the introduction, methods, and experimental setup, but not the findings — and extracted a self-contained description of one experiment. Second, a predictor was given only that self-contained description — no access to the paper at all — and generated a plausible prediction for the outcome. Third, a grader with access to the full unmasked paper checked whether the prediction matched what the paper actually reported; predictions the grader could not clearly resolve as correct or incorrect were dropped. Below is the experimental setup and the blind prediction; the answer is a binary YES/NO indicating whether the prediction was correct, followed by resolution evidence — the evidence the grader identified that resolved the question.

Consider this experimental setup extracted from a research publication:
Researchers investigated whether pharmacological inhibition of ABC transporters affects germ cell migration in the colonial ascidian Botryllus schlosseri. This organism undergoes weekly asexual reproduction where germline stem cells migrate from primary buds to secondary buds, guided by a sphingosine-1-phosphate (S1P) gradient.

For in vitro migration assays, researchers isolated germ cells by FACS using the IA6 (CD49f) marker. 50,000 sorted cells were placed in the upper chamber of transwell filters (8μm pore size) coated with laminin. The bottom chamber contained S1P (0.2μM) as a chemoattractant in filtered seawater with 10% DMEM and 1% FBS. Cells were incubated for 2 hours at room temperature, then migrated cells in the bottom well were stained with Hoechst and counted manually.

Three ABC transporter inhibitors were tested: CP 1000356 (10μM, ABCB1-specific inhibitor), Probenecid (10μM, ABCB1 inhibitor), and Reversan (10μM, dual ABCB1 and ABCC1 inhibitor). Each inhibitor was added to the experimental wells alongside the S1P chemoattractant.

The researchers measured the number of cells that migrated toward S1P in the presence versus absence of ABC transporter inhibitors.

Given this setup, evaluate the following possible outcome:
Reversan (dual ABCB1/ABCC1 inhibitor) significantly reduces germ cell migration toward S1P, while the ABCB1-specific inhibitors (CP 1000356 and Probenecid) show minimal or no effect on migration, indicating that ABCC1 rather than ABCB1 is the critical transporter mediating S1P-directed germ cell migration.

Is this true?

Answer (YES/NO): NO